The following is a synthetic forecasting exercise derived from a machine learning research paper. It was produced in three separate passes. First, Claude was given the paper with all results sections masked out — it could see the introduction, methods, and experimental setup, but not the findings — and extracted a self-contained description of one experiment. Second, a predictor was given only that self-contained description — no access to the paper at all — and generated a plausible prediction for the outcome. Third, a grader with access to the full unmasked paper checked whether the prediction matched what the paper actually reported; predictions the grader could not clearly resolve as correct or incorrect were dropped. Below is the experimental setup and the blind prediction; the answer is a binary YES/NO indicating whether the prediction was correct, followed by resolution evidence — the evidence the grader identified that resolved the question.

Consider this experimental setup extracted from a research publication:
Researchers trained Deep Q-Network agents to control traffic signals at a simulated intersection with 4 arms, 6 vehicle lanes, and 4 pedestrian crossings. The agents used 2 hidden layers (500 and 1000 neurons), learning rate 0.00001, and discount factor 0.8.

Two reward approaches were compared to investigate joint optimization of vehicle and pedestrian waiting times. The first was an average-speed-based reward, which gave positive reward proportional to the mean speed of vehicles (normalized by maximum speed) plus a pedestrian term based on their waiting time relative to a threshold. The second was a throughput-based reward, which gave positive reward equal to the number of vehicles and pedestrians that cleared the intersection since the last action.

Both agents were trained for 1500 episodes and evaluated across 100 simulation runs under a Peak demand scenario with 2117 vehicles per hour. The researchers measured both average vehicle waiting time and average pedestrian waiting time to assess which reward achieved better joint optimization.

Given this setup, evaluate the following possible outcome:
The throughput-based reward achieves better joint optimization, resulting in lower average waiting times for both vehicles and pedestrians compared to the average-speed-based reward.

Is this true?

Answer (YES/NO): NO